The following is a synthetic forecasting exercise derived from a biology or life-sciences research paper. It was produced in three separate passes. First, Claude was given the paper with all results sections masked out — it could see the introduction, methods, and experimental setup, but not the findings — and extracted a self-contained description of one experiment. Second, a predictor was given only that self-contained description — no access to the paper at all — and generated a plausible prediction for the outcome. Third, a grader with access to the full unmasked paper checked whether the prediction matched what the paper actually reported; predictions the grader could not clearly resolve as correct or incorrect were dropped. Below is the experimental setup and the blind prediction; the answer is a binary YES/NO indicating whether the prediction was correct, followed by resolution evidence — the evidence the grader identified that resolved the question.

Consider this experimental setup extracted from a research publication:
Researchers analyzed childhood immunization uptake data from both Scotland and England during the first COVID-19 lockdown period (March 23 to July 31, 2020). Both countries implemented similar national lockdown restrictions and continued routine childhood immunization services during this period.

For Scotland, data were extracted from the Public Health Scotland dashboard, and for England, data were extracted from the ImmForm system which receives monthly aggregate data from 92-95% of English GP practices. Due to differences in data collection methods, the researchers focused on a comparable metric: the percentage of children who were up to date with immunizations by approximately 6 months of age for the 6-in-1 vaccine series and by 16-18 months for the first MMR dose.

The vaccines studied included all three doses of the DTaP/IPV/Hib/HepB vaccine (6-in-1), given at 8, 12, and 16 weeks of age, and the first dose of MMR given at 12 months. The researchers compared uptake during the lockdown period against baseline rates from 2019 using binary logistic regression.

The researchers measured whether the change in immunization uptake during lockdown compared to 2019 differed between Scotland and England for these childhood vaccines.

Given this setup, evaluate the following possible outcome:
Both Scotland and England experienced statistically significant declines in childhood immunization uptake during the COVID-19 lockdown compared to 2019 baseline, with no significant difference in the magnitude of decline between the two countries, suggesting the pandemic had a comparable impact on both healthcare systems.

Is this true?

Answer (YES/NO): NO